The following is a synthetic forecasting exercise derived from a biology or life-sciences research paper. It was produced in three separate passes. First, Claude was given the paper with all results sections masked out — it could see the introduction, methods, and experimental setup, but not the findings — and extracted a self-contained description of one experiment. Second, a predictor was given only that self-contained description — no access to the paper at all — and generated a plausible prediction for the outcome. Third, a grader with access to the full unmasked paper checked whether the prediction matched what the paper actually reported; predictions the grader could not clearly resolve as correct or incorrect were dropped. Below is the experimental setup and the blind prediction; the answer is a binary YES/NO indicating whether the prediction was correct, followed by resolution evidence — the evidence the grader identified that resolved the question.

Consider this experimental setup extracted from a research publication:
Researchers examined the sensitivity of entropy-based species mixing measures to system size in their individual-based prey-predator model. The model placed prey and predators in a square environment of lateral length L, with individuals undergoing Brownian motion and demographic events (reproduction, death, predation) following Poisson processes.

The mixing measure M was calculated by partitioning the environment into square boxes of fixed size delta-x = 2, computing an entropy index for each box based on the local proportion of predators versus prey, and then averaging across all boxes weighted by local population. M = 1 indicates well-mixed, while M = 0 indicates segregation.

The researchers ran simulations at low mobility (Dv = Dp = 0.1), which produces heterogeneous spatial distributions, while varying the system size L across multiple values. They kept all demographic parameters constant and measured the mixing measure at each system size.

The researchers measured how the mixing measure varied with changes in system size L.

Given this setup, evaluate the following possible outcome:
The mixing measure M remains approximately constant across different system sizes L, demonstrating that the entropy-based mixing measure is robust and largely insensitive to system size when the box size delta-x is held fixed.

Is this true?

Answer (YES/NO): YES